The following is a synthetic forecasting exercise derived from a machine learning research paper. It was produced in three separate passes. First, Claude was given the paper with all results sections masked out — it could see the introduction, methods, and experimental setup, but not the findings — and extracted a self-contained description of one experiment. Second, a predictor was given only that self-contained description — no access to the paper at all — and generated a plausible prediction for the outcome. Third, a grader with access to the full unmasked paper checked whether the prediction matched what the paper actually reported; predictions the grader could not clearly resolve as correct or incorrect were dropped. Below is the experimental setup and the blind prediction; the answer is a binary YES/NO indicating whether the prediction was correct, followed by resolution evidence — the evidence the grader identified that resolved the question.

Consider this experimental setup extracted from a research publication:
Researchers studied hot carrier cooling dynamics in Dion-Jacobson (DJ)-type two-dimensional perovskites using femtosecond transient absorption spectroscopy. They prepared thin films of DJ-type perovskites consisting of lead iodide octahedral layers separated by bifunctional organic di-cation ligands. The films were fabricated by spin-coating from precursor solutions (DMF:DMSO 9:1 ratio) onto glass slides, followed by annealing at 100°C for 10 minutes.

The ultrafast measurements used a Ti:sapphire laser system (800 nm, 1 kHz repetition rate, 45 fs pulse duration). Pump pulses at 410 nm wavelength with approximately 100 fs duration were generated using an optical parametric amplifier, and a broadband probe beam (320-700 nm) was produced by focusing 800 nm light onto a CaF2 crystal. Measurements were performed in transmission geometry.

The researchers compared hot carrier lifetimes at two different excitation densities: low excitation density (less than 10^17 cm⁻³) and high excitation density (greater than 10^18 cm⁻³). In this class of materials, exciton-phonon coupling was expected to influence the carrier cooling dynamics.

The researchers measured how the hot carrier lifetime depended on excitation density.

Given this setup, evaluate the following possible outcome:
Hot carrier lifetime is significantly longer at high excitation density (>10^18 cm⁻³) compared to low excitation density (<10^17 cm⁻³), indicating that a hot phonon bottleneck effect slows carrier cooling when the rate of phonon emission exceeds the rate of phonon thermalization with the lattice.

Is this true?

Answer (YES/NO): YES